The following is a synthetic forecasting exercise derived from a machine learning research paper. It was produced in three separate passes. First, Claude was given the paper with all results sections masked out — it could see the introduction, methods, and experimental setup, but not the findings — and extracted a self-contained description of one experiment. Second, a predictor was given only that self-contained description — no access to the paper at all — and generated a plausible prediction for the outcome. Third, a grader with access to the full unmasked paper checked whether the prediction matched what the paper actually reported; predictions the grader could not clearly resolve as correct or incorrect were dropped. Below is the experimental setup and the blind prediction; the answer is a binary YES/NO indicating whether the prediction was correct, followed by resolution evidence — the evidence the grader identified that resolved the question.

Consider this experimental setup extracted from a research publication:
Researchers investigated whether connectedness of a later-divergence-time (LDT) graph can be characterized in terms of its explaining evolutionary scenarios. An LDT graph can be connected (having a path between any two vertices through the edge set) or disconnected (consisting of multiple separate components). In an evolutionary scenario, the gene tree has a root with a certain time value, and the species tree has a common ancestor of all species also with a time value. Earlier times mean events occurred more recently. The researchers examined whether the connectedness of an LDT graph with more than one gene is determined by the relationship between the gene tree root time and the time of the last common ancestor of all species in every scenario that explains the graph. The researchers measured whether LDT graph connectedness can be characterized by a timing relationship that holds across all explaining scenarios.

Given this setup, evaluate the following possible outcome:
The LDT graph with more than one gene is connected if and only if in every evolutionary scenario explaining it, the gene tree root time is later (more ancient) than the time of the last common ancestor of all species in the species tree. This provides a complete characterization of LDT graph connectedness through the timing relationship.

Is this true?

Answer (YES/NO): NO